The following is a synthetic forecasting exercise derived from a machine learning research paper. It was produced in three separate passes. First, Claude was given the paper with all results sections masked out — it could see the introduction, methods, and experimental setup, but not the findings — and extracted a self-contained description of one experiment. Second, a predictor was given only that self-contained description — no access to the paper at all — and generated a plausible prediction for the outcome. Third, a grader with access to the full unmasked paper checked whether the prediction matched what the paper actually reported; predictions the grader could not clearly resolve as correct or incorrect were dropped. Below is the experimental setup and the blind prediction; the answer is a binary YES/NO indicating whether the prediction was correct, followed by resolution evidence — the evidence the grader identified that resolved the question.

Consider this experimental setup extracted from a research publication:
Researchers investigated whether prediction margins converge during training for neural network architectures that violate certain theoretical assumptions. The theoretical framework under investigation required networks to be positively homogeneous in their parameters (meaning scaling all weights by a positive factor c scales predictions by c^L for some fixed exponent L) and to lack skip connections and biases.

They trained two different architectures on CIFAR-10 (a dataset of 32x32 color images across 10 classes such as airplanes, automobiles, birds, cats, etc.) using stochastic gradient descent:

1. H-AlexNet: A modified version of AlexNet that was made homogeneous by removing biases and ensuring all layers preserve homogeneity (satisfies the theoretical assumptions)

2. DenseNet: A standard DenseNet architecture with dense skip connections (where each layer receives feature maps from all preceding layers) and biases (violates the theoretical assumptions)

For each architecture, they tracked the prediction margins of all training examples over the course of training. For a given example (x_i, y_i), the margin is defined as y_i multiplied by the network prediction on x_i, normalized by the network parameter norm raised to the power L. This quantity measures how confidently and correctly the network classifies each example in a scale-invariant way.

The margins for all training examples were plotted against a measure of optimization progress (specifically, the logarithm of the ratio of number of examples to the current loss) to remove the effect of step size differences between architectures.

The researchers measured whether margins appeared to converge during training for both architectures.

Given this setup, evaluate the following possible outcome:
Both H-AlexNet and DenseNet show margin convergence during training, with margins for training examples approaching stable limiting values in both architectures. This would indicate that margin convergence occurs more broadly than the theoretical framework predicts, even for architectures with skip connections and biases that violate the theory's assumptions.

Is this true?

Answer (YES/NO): YES